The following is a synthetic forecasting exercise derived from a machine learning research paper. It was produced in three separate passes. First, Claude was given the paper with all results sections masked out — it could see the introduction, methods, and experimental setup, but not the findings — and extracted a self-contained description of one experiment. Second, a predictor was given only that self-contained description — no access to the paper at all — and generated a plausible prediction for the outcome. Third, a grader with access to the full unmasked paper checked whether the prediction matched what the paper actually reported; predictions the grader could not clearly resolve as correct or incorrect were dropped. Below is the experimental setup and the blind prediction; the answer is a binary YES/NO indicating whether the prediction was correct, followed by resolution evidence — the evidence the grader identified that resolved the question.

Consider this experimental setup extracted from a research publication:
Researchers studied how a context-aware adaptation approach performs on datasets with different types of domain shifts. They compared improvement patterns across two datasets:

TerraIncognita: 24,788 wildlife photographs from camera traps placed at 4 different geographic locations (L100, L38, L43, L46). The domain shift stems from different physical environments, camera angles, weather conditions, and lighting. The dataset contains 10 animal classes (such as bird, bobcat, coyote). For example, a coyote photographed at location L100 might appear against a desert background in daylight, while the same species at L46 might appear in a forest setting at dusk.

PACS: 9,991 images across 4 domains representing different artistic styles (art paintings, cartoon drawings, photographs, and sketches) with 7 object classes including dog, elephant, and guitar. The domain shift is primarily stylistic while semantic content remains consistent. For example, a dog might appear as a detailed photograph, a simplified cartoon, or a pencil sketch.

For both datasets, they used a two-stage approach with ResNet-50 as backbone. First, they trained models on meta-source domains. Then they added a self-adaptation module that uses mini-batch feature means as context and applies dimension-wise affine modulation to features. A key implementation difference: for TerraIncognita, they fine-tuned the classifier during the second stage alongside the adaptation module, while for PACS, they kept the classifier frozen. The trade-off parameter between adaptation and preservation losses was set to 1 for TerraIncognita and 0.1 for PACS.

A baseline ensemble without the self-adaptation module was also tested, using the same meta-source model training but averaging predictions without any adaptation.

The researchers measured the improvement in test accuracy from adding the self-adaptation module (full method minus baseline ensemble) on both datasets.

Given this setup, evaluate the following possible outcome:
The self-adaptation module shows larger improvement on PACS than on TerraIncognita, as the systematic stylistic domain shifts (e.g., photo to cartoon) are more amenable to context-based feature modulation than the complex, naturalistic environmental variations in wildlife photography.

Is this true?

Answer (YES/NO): NO